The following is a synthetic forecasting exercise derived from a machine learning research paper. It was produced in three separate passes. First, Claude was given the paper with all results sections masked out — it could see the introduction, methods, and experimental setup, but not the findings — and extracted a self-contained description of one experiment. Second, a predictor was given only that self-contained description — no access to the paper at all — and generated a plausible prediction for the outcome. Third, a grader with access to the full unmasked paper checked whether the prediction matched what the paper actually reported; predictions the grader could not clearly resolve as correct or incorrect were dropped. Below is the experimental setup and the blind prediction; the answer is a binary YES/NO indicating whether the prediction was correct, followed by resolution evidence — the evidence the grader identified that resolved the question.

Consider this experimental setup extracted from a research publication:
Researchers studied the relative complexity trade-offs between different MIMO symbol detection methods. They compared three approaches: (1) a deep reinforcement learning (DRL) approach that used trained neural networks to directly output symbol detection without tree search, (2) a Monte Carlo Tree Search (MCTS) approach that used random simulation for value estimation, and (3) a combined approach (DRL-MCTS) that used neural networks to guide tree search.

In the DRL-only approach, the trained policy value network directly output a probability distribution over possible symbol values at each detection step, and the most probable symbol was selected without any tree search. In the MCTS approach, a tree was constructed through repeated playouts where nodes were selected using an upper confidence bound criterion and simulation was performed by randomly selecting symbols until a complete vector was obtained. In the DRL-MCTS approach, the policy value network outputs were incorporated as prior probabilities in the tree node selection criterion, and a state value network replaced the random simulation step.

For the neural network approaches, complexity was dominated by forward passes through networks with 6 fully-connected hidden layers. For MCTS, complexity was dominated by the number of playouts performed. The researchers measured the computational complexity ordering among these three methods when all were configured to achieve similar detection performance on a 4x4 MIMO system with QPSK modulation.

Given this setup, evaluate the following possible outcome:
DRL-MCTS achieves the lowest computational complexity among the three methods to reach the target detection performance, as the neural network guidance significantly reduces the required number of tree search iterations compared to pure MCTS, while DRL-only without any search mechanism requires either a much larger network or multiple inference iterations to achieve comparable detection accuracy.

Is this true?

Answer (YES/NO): NO